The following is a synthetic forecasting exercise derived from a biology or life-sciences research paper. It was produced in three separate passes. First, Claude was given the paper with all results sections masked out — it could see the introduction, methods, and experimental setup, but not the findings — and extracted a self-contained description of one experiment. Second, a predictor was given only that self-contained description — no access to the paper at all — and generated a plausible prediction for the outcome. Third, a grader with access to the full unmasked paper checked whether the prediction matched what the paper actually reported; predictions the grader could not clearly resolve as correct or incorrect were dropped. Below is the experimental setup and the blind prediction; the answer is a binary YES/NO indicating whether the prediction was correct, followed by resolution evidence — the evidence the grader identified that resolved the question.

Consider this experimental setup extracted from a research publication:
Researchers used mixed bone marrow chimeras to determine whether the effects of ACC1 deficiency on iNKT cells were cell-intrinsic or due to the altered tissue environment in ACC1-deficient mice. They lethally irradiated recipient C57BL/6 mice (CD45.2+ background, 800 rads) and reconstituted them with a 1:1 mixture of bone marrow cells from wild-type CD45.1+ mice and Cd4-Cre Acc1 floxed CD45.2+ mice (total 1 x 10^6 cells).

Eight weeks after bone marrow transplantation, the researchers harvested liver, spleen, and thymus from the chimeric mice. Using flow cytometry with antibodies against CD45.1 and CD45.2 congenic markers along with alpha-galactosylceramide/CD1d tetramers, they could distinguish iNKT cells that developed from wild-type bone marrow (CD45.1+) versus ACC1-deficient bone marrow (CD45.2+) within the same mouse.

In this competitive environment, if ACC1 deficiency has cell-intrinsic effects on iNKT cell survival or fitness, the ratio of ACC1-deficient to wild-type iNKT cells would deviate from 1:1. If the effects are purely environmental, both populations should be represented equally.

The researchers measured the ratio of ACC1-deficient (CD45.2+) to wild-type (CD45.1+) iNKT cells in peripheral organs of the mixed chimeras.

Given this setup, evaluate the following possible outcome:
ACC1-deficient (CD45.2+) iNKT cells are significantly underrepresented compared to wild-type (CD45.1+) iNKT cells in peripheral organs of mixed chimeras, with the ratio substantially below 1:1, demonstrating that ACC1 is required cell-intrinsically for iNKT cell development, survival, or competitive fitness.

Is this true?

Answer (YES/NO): YES